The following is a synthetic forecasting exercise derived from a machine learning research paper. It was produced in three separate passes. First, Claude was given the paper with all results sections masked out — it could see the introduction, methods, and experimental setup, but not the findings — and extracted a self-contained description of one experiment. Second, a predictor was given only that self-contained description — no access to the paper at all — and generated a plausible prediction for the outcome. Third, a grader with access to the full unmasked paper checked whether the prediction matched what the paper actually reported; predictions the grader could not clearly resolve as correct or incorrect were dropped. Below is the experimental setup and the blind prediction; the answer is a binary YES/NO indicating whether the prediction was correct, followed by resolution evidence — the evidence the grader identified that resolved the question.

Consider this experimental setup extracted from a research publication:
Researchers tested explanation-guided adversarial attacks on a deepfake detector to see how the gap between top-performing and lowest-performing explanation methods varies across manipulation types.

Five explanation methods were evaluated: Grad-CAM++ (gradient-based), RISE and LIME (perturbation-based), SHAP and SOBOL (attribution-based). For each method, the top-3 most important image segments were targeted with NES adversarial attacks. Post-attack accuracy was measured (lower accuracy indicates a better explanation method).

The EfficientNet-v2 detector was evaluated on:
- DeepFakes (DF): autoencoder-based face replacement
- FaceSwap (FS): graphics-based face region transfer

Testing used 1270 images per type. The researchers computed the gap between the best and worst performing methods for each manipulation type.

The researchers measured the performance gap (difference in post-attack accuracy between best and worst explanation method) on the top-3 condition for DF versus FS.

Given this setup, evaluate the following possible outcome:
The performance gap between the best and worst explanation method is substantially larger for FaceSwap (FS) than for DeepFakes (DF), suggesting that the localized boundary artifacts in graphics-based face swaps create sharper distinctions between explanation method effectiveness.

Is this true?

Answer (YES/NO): NO